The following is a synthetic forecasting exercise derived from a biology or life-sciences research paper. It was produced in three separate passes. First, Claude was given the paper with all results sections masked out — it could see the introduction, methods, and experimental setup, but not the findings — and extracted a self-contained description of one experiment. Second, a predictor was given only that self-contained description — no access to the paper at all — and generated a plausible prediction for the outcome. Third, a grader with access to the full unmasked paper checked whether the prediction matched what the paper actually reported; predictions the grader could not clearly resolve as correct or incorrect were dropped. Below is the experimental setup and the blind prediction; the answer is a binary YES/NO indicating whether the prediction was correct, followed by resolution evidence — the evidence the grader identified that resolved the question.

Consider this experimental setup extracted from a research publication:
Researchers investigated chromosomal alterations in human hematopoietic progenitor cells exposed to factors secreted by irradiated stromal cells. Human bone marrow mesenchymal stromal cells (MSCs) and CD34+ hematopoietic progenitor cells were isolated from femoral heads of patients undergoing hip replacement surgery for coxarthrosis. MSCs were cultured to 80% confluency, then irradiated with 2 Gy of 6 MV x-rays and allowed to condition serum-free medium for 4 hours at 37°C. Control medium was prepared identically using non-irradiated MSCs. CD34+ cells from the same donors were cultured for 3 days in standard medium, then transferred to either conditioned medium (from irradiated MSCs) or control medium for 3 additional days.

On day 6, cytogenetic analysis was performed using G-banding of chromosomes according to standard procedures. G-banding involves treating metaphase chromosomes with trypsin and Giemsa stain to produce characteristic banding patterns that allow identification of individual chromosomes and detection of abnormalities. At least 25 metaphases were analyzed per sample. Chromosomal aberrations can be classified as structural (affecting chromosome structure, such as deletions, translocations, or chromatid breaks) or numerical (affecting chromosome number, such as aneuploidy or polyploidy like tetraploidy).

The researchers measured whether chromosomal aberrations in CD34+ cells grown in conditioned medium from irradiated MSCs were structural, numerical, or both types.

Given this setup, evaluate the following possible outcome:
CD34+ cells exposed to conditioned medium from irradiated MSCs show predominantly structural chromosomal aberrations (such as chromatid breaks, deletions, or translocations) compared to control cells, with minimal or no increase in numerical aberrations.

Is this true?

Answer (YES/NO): NO